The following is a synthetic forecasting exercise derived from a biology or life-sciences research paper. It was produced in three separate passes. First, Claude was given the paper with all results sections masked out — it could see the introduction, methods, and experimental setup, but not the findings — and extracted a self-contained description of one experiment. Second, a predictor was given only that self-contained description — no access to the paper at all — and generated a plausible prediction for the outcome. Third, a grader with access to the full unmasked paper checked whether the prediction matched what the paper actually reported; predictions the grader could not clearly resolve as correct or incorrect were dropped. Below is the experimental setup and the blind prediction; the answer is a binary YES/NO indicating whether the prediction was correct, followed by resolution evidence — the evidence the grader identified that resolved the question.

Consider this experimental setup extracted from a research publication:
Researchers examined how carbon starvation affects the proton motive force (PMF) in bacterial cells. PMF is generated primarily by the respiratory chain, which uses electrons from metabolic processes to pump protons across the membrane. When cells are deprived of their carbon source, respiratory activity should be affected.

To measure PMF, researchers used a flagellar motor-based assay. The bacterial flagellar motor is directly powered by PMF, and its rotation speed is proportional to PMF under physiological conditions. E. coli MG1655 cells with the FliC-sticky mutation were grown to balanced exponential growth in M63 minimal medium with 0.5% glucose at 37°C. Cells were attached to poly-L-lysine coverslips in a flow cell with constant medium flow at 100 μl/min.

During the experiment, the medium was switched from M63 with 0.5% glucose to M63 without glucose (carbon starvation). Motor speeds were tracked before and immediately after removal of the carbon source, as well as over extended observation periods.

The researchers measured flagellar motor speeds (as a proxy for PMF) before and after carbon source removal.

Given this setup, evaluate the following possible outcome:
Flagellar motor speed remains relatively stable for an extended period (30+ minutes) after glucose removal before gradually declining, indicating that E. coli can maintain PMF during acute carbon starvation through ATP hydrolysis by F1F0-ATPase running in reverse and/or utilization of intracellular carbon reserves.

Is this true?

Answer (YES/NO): NO